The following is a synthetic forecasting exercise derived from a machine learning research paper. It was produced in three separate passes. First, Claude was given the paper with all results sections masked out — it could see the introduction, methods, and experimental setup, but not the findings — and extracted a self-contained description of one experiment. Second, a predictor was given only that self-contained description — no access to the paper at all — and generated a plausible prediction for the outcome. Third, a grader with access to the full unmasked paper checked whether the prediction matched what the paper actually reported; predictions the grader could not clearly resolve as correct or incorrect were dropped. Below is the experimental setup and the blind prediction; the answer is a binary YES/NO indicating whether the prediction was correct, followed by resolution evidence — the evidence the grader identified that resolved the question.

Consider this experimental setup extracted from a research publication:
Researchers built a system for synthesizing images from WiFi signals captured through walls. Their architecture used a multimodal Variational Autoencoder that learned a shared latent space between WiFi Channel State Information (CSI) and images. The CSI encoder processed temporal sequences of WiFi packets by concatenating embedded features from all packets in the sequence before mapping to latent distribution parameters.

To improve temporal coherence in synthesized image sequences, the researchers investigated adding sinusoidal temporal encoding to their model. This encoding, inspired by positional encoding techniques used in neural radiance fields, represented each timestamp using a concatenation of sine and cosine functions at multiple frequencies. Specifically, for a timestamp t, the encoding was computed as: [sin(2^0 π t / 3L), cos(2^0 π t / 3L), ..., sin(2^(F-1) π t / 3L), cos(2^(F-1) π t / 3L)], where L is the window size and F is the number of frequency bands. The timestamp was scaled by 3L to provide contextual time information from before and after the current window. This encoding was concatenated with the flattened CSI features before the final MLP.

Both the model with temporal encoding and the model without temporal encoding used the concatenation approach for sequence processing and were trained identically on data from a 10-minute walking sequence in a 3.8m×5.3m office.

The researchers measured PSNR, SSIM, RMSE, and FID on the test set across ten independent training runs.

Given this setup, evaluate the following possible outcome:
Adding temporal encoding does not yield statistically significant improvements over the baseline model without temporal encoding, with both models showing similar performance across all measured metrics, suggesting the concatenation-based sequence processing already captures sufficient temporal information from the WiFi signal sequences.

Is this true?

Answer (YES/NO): NO